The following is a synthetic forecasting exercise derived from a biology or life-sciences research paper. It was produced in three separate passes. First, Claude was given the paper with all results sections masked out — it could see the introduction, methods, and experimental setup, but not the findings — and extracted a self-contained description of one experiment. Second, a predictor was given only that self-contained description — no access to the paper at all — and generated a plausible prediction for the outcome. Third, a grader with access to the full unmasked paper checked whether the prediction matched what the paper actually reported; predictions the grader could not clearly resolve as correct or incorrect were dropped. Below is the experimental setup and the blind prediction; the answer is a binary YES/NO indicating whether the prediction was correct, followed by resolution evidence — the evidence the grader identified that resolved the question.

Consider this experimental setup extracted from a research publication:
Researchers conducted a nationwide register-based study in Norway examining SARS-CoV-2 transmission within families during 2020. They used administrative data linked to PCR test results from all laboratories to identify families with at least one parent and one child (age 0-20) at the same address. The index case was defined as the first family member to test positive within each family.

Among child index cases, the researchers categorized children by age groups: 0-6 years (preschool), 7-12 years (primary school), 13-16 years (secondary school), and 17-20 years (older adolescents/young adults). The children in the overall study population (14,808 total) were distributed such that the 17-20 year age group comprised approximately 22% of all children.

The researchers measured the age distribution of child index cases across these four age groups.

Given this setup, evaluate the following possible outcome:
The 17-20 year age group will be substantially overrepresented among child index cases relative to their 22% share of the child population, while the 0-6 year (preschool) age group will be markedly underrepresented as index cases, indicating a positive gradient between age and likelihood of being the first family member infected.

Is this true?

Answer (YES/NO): YES